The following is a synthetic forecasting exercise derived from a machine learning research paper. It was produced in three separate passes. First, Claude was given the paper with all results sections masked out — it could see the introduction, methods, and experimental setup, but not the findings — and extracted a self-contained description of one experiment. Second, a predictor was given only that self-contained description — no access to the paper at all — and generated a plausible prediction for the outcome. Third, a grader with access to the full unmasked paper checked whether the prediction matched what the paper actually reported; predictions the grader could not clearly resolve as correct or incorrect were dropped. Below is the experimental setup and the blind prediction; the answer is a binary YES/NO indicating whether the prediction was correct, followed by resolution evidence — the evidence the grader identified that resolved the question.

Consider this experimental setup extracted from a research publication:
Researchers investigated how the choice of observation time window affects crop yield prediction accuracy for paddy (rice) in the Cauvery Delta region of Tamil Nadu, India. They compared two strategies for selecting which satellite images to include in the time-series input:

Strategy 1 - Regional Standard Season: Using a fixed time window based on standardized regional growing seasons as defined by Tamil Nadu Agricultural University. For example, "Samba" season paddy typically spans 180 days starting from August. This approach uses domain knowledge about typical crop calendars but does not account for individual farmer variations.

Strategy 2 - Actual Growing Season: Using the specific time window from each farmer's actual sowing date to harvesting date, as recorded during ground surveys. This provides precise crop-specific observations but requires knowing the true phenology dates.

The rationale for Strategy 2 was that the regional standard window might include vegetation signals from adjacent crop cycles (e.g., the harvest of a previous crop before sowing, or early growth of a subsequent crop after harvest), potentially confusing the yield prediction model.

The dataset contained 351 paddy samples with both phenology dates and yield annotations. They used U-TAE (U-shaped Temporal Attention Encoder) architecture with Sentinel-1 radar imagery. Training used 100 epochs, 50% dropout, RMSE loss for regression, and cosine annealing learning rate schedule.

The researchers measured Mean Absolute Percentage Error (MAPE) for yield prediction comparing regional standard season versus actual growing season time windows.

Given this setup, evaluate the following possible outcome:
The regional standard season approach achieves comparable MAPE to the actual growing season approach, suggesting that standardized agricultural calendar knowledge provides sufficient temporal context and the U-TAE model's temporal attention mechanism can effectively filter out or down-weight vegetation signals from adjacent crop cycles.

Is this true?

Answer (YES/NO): NO